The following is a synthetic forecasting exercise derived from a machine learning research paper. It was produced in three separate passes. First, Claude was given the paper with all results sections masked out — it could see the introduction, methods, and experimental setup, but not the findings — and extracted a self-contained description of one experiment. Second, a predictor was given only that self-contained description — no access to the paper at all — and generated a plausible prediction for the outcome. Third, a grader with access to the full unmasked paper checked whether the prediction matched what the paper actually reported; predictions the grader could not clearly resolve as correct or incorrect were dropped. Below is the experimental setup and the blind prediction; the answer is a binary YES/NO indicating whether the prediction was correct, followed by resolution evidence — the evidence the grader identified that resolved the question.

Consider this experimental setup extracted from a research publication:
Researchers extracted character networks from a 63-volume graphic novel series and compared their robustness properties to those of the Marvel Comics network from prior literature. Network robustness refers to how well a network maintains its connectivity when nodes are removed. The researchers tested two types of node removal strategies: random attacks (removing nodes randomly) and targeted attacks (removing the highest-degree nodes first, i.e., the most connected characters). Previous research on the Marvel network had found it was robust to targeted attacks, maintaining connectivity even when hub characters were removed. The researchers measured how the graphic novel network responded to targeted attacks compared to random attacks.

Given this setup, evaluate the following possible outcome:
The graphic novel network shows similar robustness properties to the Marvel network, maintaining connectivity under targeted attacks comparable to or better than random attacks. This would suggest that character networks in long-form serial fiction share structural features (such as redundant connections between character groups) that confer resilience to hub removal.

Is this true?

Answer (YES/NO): NO